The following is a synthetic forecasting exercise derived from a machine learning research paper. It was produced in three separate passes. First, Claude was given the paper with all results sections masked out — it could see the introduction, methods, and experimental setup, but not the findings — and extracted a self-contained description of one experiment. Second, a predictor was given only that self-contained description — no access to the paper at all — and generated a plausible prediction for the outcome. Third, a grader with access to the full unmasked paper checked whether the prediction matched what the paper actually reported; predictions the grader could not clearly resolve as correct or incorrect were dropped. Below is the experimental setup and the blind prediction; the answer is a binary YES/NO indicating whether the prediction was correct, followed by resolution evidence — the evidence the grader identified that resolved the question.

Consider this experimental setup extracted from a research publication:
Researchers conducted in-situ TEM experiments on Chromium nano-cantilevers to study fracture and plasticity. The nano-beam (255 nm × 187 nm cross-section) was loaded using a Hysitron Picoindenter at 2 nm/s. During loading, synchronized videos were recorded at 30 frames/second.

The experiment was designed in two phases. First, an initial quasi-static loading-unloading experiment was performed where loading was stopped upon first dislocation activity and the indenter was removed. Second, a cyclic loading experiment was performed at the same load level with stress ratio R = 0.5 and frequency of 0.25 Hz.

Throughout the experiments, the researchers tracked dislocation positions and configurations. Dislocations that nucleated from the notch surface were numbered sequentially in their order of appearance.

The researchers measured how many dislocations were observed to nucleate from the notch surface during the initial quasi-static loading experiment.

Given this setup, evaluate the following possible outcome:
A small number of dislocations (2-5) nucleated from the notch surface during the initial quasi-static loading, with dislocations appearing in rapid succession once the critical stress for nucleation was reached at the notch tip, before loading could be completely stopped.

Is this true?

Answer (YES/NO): NO